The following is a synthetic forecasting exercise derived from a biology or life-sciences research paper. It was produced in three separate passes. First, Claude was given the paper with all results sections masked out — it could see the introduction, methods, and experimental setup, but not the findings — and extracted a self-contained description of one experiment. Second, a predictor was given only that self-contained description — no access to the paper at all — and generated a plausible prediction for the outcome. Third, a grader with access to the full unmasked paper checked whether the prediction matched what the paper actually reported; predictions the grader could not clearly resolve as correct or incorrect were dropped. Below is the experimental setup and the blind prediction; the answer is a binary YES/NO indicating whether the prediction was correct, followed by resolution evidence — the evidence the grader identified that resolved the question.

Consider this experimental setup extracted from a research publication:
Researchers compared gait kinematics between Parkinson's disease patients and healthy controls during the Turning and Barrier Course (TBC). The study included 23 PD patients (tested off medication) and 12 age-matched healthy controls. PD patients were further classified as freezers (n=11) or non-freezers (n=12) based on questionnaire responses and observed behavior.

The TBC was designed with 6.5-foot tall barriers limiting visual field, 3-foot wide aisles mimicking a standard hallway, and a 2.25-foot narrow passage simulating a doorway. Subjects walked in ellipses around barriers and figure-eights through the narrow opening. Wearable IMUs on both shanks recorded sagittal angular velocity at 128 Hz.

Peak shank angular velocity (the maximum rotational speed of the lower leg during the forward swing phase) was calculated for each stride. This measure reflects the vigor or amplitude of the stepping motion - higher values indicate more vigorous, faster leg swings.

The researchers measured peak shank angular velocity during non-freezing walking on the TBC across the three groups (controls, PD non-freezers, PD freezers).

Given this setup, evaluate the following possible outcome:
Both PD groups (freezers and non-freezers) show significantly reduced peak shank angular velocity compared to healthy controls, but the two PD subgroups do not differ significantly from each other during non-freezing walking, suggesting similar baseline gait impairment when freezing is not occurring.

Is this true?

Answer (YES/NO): NO